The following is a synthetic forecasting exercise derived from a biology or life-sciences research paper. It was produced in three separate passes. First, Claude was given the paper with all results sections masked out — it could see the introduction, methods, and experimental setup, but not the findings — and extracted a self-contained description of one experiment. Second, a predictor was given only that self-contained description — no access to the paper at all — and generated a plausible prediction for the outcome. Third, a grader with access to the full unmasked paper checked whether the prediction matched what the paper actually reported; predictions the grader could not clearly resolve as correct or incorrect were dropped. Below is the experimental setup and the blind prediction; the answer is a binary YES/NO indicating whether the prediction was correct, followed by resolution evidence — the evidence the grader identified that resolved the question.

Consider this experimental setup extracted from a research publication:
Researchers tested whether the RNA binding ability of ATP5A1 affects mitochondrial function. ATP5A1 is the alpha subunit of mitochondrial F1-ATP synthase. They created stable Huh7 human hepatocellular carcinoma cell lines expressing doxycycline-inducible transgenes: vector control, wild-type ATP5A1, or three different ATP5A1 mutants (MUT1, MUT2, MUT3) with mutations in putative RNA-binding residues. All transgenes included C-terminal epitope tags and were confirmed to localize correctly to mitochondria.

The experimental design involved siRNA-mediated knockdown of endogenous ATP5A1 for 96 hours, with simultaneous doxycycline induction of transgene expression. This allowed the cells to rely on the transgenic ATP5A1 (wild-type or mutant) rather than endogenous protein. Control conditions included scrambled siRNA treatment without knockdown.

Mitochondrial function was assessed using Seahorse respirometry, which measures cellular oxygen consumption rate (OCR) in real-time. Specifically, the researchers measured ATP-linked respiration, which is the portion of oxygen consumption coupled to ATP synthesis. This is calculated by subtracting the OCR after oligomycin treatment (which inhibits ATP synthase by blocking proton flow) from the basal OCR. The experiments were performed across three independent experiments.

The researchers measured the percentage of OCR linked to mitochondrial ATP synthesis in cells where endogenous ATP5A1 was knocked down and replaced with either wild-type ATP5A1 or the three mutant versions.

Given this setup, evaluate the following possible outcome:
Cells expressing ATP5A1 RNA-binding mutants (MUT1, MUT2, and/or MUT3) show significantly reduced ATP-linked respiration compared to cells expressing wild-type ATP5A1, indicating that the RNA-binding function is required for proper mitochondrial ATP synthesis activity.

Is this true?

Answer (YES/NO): NO